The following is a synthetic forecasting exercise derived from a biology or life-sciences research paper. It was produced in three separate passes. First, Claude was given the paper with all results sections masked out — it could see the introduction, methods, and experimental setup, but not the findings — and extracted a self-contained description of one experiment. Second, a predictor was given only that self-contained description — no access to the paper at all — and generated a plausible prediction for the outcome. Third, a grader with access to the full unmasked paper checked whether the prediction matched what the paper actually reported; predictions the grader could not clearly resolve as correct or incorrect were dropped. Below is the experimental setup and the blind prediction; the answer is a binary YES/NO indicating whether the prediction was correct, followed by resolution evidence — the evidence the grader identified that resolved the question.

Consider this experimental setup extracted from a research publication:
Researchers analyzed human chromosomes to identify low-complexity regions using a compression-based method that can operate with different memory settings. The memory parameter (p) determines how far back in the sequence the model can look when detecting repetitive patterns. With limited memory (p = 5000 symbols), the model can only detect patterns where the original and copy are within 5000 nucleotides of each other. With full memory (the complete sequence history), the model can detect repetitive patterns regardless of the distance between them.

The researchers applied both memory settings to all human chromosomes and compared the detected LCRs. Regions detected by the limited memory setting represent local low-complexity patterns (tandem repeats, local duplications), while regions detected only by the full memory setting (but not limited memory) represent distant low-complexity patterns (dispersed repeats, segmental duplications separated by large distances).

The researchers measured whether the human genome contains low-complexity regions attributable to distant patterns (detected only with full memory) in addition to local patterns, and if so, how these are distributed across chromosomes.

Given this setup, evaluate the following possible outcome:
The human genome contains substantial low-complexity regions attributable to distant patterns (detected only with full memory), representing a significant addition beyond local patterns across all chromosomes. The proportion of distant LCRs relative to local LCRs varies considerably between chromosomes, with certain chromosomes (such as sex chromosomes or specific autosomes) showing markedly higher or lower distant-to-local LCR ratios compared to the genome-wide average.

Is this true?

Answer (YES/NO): YES